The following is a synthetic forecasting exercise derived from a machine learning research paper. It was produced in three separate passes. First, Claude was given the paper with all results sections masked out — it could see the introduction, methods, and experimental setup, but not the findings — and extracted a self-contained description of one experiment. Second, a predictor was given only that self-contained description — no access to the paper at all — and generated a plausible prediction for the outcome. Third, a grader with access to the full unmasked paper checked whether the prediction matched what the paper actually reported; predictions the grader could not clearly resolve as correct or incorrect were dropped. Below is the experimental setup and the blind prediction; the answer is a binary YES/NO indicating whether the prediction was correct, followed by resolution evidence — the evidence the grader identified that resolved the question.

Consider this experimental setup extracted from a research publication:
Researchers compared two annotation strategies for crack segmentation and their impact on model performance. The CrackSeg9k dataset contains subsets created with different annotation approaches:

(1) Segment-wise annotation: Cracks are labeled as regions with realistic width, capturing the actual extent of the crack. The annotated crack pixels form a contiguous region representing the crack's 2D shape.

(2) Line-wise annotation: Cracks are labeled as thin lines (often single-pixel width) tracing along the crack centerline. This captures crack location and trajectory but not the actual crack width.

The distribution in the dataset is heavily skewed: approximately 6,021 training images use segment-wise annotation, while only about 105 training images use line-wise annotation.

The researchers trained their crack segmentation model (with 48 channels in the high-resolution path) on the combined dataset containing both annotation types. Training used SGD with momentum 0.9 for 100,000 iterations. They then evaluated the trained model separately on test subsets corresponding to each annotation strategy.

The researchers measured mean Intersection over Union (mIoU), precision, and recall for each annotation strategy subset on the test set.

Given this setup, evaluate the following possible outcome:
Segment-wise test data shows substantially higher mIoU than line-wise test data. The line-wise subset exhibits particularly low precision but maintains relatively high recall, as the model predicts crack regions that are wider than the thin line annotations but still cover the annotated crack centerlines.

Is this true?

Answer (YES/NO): NO